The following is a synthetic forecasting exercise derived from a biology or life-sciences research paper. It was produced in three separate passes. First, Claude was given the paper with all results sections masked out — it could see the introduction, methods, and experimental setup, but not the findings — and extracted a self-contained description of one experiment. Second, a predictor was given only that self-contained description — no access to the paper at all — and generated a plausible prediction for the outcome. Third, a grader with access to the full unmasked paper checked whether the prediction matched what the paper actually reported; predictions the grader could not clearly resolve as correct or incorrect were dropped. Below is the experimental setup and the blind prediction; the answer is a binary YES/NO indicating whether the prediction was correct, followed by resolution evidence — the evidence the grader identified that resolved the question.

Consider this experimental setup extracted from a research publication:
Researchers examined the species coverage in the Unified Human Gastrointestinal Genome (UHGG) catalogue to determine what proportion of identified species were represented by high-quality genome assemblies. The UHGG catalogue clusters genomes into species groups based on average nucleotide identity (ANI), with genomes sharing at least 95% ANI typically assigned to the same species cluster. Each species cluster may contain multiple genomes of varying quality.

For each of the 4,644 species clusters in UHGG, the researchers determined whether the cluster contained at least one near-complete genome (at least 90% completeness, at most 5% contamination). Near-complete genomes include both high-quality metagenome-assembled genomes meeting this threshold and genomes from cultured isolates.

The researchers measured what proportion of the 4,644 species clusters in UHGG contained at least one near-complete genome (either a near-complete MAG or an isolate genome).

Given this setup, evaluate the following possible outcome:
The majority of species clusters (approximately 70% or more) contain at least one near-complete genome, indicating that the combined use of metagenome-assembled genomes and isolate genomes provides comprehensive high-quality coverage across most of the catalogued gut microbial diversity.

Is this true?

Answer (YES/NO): YES